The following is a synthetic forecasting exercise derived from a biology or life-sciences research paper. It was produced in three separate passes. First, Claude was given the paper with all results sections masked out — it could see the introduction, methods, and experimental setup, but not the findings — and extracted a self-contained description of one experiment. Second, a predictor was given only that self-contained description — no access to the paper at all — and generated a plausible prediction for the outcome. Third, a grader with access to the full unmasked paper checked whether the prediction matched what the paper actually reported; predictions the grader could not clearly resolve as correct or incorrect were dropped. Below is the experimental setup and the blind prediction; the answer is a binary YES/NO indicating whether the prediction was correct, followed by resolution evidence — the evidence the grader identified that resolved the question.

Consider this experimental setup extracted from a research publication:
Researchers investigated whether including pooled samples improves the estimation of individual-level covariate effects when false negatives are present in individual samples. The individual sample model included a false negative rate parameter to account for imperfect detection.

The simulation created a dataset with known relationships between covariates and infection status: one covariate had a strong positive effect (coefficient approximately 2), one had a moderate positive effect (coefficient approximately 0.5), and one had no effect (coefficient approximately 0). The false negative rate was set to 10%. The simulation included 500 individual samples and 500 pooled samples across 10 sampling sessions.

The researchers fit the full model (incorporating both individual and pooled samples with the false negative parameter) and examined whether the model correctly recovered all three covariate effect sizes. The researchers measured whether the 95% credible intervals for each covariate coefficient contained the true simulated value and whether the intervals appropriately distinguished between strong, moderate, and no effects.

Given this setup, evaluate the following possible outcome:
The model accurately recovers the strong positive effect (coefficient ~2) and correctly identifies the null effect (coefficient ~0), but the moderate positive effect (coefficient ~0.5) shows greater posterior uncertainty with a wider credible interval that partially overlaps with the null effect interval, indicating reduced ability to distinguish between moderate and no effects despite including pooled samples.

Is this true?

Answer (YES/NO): NO